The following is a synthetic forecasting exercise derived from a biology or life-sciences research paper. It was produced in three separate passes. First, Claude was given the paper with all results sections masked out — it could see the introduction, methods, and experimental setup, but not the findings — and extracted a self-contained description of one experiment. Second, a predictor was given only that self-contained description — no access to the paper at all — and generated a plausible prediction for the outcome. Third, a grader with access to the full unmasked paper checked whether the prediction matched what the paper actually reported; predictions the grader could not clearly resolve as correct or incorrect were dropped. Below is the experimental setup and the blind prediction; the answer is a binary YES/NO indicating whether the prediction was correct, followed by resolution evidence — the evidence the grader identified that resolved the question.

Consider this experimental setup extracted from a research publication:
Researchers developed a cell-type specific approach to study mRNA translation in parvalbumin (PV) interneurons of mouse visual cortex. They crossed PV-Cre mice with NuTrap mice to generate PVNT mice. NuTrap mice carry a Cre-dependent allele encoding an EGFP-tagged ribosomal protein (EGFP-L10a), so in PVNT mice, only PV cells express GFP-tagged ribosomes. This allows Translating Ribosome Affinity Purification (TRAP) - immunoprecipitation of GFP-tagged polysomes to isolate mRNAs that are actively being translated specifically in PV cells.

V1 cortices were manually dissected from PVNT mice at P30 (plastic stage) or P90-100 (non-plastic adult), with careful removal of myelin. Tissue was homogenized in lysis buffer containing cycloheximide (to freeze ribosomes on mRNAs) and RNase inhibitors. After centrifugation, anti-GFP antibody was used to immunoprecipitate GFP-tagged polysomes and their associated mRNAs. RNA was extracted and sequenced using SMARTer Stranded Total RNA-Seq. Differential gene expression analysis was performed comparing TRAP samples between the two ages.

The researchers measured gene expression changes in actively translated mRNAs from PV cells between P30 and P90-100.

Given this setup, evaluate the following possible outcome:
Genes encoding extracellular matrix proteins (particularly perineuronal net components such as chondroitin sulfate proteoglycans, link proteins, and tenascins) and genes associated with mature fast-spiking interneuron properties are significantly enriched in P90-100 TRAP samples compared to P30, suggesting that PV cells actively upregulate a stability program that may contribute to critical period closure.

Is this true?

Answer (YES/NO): NO